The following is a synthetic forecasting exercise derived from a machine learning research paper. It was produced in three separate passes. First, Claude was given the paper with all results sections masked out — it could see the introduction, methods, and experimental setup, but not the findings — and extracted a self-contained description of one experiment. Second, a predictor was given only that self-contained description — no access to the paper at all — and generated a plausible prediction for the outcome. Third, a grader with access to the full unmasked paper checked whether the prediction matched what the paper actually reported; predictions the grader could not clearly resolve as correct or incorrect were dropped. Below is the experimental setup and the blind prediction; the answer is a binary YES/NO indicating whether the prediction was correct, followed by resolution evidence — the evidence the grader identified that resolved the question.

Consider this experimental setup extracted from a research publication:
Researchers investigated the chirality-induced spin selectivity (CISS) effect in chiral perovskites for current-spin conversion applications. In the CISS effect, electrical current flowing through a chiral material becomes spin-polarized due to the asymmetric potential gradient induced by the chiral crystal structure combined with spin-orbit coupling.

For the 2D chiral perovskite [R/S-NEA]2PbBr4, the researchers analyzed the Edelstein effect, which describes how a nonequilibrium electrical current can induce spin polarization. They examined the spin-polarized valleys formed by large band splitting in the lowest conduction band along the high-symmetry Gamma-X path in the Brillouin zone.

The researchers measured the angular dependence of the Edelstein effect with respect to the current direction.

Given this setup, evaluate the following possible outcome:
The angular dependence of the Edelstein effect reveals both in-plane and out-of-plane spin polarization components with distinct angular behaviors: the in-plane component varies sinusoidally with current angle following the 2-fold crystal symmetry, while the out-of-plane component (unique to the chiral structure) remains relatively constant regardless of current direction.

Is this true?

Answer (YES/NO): NO